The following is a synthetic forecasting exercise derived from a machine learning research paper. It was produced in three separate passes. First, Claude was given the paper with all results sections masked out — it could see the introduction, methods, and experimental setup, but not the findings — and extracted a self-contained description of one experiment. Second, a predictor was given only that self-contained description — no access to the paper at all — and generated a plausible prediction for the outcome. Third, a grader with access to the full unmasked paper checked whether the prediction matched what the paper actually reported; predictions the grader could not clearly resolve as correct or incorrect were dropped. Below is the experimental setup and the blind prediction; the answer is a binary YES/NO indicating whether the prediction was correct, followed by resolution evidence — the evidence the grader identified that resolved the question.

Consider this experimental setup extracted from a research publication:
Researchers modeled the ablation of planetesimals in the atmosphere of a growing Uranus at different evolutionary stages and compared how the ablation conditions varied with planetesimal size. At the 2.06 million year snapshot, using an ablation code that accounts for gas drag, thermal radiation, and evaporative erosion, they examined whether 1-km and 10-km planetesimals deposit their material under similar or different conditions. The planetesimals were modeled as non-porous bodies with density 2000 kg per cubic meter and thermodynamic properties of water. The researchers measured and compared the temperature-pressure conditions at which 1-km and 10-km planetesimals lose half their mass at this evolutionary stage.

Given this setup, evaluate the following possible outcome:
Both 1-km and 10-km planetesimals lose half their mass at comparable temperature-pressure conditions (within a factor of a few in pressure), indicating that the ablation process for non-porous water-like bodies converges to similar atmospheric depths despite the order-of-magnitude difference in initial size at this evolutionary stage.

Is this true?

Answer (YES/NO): YES